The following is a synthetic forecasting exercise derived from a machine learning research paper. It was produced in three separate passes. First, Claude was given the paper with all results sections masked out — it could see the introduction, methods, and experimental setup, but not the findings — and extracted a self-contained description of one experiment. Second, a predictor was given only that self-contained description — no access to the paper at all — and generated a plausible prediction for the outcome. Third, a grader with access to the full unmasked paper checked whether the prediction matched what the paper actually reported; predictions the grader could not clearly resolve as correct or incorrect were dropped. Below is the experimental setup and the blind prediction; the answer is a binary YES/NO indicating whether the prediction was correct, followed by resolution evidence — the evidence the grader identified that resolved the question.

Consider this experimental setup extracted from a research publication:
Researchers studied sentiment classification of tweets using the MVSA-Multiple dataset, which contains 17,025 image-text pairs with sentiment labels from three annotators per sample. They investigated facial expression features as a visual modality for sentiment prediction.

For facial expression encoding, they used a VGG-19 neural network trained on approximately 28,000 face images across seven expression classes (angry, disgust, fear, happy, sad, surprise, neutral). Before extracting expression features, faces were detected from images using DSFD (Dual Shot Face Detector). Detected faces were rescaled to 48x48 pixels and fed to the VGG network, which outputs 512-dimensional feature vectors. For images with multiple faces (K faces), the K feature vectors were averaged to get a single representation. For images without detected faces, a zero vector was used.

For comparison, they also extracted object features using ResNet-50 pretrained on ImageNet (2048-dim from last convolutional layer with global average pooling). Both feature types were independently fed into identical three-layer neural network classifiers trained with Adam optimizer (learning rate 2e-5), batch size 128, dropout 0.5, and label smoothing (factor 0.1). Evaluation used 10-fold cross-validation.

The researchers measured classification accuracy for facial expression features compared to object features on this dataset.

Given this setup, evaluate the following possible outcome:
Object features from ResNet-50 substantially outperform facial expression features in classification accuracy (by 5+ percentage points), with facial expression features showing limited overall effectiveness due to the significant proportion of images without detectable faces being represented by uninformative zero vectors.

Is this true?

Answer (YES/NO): NO